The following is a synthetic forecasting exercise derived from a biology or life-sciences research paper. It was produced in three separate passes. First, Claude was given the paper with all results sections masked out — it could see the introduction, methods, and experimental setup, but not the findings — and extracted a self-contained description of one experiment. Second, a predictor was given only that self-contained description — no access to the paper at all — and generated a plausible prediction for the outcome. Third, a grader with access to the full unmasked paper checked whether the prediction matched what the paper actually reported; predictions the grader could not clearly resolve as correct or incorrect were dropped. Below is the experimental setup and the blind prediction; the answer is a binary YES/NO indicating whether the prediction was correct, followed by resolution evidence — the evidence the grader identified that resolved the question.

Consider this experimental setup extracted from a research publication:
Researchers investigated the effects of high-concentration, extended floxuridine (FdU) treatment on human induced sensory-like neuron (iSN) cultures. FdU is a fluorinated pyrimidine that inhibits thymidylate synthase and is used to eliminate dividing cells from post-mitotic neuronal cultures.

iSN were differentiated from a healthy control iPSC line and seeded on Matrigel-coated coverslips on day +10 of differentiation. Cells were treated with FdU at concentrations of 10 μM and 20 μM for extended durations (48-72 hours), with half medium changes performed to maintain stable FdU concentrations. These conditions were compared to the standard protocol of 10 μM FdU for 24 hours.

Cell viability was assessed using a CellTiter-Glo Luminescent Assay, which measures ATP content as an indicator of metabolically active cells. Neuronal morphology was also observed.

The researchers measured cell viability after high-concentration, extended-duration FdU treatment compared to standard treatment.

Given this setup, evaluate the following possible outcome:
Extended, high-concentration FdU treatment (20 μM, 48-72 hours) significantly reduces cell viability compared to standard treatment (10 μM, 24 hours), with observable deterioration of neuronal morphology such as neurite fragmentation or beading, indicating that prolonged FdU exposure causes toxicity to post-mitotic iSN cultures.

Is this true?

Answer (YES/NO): YES